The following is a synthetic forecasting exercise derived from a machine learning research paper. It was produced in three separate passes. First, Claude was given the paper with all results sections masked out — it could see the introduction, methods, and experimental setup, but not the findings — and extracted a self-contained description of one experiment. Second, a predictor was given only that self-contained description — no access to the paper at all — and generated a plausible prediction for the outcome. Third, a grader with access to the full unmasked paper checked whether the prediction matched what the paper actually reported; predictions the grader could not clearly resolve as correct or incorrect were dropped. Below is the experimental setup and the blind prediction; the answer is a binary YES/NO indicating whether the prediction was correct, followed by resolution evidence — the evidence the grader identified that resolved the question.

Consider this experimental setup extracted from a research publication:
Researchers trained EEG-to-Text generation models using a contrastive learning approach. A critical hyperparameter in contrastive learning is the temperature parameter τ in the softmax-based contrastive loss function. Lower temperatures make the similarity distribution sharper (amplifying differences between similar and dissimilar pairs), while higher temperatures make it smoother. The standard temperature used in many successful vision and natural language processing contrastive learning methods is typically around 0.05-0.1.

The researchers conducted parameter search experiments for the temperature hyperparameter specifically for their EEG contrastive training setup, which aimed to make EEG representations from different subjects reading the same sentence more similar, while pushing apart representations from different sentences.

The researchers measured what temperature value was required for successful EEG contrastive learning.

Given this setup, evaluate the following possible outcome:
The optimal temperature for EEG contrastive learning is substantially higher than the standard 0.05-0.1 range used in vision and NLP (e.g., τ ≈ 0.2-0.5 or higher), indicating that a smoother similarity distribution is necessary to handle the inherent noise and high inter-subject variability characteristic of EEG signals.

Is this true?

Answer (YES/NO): NO